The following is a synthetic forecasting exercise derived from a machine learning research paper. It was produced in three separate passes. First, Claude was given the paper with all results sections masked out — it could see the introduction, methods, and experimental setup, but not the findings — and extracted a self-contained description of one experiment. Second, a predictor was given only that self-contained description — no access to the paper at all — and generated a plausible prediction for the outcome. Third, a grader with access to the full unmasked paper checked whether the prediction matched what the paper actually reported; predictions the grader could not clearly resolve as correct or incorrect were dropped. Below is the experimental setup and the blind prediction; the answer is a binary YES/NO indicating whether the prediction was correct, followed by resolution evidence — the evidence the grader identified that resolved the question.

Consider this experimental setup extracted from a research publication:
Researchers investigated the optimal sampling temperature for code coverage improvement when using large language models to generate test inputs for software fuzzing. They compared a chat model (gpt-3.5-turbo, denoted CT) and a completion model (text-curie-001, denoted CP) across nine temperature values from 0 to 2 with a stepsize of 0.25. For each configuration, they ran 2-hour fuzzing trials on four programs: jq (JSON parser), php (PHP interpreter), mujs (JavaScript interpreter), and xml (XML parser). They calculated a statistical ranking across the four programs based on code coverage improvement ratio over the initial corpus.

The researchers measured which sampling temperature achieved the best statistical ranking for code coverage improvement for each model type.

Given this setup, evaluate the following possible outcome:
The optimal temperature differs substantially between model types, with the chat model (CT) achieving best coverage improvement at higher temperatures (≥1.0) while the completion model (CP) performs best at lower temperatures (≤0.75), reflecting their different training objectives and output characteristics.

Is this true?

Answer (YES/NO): NO